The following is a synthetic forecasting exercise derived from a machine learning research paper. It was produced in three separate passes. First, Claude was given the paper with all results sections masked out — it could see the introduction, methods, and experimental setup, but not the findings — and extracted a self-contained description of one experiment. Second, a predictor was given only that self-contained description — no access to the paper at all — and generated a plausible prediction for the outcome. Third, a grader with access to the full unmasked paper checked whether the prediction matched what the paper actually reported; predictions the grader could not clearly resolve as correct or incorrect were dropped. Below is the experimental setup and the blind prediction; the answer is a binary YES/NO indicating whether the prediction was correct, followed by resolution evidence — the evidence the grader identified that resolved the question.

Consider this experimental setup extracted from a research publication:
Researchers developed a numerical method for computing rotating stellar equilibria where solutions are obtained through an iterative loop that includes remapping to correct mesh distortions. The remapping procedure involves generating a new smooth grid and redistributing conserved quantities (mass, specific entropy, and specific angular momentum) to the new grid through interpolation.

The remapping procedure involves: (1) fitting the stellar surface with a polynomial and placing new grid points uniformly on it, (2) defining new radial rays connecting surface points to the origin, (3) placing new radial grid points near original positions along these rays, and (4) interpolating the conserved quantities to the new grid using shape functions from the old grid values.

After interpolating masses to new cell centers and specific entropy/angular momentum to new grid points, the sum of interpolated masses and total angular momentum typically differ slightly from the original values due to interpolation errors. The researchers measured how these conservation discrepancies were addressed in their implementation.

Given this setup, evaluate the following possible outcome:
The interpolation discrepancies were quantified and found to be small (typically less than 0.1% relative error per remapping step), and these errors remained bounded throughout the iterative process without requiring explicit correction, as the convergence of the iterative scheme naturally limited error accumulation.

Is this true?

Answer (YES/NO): NO